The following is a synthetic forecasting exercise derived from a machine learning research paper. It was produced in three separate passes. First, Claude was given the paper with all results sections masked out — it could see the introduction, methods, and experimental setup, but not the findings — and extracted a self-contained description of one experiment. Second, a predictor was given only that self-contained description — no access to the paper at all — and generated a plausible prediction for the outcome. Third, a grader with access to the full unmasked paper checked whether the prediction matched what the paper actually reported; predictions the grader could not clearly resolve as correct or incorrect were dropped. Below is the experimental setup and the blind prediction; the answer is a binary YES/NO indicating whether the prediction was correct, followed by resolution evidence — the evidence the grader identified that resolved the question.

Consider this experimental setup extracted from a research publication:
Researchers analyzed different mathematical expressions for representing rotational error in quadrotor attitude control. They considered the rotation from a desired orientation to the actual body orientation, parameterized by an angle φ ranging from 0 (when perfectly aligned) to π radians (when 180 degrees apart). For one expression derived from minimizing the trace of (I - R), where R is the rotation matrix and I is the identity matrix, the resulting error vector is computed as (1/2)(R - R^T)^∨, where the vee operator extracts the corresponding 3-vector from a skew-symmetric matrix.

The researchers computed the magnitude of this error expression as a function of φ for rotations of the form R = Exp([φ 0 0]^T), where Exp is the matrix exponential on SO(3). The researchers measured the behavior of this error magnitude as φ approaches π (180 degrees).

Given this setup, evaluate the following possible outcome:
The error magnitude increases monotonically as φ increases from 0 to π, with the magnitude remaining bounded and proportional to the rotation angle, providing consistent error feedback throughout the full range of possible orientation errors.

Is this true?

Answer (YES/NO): NO